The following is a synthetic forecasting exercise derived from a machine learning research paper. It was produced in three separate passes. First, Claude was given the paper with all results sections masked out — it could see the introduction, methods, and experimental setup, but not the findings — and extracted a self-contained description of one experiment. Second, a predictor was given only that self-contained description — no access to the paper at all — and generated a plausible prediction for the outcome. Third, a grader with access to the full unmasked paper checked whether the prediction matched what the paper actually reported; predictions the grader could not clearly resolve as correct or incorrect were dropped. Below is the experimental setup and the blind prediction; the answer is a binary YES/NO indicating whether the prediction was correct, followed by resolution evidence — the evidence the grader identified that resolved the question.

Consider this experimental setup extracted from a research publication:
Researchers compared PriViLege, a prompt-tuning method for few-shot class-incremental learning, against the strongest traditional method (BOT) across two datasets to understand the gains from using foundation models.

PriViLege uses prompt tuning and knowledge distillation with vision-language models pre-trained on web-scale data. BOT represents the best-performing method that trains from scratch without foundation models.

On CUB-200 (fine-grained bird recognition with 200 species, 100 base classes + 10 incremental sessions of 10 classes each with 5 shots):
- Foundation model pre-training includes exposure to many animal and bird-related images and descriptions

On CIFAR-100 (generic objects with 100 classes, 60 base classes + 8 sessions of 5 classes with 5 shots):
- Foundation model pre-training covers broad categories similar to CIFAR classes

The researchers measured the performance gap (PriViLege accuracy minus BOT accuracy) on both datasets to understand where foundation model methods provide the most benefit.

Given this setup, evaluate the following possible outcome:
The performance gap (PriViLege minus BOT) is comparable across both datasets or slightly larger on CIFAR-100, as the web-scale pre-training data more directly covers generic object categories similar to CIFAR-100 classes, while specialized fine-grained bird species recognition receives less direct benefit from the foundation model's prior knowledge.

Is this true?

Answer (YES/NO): NO